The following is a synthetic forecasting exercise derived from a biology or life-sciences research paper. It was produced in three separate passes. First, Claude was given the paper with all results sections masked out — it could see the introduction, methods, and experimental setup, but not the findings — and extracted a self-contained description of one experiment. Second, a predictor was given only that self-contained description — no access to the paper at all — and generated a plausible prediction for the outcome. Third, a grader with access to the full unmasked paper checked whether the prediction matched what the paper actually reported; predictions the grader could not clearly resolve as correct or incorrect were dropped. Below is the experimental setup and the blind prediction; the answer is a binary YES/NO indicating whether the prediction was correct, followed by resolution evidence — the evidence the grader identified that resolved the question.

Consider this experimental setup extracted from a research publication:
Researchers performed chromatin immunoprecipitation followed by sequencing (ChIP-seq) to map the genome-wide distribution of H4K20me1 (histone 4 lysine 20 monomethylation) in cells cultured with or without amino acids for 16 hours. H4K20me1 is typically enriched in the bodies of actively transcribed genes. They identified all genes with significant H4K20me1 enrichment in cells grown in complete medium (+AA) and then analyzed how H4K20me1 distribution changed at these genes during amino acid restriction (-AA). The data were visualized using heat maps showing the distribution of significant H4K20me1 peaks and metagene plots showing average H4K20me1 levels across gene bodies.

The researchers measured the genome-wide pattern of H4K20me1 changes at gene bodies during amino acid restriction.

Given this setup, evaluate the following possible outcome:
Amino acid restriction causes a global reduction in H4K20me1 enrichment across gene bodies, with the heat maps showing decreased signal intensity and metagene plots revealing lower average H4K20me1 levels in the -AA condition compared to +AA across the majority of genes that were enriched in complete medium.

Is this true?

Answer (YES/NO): YES